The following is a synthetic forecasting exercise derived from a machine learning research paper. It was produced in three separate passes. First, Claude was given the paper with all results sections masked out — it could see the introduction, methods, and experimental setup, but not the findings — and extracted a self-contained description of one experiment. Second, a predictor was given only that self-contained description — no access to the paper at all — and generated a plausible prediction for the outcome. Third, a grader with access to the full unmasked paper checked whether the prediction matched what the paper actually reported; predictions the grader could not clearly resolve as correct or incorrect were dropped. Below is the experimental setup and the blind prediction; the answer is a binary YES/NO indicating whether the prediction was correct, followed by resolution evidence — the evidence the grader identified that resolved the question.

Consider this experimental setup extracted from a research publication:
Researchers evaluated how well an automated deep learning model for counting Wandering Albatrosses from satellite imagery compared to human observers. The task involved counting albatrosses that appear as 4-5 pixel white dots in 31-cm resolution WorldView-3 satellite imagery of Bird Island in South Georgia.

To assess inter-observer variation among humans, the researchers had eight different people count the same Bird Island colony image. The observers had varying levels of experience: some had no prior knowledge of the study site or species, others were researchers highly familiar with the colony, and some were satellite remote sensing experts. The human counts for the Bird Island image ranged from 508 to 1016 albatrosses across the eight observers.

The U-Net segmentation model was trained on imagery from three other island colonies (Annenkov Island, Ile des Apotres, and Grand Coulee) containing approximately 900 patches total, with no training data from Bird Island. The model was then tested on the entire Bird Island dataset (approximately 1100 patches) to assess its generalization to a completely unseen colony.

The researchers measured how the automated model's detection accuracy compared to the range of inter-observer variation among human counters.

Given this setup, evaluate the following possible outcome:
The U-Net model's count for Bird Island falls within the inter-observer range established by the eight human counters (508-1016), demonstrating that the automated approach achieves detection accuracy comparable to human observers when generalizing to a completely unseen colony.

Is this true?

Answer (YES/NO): YES